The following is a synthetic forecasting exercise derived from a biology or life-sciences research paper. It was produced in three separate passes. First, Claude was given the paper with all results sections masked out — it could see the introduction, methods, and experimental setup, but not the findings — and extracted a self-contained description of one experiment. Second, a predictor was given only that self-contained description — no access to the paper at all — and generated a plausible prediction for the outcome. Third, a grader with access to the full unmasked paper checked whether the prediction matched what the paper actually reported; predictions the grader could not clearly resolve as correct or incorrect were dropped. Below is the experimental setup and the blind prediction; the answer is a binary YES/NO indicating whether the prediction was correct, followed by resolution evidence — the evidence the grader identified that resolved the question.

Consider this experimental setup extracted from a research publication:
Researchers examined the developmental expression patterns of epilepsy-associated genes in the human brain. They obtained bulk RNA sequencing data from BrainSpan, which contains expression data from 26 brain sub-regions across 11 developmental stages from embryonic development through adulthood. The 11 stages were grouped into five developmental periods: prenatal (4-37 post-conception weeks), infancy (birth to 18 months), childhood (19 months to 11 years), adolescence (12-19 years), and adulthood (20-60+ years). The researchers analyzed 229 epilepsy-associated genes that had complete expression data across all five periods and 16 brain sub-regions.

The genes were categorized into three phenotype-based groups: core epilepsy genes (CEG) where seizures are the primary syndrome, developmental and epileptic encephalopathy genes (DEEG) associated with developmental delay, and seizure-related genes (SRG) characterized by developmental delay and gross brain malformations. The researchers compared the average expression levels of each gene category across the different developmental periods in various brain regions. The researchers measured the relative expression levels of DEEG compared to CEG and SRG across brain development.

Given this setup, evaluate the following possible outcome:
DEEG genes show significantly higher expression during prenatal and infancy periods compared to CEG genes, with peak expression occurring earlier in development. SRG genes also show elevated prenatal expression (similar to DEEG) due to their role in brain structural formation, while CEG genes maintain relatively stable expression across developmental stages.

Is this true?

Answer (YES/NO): NO